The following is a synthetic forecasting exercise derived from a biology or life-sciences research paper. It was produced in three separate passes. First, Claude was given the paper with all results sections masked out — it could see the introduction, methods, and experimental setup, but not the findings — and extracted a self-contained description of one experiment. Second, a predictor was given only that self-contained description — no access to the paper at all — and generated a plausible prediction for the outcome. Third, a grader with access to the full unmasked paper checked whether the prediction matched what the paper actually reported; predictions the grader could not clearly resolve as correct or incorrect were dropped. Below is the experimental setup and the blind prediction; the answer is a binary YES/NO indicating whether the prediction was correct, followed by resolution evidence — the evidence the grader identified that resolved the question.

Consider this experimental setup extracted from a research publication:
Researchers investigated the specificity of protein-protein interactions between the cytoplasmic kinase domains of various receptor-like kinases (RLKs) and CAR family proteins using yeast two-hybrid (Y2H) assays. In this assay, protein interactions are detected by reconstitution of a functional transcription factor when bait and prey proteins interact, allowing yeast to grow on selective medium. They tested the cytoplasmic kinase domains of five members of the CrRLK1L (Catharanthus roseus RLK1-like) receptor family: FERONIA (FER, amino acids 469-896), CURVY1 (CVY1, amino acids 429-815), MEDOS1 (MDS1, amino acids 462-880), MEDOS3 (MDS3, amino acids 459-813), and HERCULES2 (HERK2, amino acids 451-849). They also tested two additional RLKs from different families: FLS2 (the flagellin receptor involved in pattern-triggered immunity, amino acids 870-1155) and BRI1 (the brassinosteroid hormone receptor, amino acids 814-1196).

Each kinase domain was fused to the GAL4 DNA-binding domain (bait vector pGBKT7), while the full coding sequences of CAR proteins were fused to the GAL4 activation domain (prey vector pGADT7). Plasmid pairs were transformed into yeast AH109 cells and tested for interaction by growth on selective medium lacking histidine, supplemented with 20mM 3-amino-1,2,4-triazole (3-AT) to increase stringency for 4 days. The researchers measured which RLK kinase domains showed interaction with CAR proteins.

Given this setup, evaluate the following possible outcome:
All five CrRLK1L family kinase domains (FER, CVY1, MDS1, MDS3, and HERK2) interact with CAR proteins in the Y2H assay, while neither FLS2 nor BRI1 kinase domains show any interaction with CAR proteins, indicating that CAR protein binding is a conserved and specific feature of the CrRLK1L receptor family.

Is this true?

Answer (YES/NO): NO